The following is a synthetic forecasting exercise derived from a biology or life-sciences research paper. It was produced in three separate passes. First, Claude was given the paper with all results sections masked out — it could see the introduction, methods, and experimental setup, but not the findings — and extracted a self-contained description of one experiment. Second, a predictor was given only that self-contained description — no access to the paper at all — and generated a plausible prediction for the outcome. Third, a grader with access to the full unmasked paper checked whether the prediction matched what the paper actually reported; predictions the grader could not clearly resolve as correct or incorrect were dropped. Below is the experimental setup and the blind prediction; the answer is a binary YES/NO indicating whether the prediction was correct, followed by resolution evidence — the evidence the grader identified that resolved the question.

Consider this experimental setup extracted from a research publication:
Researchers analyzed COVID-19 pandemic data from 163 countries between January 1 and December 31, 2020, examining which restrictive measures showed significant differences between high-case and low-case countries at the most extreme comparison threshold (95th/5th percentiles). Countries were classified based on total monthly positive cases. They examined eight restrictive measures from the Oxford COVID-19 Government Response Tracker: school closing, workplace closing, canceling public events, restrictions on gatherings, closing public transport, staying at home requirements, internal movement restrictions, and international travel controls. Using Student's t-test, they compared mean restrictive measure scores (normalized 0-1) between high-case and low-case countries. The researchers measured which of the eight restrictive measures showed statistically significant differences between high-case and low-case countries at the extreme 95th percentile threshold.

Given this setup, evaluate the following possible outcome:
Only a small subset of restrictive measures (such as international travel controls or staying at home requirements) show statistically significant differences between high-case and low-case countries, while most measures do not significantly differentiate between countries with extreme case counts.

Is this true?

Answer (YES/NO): NO